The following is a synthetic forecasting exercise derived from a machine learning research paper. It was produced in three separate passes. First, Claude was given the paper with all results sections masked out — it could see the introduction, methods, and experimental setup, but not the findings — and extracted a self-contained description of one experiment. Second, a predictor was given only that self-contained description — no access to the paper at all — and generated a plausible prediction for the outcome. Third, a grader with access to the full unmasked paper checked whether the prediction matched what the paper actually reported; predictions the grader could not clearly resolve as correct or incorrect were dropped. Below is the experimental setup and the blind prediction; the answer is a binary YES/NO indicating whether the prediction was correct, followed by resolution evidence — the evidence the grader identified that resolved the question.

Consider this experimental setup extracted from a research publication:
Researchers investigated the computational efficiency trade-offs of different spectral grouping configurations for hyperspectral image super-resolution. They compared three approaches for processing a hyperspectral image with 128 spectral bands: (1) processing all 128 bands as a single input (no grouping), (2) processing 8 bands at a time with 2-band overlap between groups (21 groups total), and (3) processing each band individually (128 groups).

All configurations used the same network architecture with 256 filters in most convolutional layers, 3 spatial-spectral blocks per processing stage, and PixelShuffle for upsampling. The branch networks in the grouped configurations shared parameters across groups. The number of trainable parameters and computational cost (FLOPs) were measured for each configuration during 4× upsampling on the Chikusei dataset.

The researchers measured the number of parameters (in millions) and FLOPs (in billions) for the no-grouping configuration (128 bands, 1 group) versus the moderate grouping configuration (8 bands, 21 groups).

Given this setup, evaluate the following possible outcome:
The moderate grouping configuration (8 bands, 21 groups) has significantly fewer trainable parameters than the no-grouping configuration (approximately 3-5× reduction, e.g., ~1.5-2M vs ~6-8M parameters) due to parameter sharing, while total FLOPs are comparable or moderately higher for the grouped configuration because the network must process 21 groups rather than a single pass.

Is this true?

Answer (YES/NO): NO